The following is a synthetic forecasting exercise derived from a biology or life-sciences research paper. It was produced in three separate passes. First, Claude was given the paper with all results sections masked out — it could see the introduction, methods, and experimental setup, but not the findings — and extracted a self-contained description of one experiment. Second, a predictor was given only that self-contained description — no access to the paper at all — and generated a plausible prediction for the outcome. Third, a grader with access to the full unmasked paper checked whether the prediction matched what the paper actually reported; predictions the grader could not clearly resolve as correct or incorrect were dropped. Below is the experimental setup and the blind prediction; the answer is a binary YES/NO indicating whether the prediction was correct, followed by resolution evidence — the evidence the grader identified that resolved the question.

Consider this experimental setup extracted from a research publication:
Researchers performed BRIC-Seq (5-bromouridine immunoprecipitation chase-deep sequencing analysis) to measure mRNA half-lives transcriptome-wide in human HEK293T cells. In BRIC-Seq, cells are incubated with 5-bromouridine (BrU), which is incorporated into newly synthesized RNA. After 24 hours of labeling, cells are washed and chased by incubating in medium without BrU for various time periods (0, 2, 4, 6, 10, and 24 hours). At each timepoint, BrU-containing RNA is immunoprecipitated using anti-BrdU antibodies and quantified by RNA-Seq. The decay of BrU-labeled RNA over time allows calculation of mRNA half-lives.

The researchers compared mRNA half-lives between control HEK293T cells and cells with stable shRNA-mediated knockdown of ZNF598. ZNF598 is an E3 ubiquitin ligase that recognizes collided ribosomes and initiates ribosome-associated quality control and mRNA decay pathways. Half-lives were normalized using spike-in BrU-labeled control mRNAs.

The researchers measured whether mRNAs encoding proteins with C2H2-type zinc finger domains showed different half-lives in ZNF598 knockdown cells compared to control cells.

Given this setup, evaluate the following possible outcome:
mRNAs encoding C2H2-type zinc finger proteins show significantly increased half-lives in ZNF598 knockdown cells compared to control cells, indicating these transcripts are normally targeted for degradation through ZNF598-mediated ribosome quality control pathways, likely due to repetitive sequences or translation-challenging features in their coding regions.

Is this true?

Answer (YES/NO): YES